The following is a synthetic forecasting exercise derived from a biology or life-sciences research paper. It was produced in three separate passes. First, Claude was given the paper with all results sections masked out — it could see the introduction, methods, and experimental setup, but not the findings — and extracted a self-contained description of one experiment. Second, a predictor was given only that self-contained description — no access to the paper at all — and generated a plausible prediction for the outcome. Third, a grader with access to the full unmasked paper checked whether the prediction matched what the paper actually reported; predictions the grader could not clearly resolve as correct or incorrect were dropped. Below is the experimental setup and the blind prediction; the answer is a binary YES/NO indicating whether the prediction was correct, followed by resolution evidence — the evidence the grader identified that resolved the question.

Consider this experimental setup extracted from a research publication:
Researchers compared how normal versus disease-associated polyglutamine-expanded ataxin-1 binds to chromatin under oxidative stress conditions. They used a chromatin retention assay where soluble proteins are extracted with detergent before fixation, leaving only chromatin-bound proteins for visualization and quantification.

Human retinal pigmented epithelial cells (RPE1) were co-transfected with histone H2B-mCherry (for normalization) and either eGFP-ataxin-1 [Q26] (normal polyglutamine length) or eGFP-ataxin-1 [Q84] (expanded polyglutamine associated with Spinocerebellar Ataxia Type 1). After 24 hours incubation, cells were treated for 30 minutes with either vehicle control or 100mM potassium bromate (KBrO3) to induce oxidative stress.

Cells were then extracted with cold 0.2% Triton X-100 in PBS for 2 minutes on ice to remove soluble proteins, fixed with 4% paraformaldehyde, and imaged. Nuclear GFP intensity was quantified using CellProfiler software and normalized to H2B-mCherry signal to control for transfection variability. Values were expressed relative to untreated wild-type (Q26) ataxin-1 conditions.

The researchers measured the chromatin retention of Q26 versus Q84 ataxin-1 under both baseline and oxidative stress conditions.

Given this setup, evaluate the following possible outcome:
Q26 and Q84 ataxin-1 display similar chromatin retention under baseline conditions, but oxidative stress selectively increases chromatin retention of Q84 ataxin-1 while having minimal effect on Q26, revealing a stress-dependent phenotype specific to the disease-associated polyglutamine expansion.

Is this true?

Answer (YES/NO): NO